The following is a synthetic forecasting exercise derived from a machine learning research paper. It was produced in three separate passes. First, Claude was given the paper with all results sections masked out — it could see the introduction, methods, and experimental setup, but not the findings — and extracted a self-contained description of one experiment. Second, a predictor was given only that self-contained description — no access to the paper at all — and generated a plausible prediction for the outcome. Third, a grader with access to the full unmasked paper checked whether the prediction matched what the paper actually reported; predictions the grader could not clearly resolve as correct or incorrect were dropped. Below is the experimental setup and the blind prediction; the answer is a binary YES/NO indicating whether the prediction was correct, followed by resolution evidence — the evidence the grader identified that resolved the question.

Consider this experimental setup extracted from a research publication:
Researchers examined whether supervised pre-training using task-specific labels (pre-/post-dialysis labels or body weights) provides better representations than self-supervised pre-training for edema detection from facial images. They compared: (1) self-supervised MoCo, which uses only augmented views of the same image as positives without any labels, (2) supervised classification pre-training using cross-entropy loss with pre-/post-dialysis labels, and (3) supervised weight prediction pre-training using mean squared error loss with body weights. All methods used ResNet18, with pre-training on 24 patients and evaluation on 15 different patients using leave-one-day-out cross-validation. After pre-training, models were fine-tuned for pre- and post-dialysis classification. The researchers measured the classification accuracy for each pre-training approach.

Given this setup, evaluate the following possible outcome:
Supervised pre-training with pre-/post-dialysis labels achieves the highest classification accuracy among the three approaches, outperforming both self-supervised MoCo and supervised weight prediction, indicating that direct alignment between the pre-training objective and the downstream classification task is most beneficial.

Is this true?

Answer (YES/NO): NO